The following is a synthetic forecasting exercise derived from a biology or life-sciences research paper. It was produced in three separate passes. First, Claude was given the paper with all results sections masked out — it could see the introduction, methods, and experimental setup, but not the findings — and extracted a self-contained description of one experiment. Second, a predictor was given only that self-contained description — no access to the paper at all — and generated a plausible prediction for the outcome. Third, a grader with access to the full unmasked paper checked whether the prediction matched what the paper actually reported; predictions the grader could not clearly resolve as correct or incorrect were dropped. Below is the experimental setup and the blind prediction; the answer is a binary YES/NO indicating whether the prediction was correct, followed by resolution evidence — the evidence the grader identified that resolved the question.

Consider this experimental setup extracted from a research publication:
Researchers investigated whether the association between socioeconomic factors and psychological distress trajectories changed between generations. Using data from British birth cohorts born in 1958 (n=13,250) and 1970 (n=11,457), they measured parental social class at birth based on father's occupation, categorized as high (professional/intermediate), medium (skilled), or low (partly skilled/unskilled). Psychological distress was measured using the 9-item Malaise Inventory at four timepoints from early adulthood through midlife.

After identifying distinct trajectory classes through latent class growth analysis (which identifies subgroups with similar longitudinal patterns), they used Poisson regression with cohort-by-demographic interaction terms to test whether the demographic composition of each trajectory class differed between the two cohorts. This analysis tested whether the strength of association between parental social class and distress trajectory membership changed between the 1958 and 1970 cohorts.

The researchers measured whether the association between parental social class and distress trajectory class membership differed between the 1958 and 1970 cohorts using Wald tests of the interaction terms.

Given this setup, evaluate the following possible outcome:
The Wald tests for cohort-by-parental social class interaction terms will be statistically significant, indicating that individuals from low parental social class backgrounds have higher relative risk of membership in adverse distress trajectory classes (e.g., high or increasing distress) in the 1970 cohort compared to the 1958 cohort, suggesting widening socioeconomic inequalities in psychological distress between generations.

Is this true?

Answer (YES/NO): NO